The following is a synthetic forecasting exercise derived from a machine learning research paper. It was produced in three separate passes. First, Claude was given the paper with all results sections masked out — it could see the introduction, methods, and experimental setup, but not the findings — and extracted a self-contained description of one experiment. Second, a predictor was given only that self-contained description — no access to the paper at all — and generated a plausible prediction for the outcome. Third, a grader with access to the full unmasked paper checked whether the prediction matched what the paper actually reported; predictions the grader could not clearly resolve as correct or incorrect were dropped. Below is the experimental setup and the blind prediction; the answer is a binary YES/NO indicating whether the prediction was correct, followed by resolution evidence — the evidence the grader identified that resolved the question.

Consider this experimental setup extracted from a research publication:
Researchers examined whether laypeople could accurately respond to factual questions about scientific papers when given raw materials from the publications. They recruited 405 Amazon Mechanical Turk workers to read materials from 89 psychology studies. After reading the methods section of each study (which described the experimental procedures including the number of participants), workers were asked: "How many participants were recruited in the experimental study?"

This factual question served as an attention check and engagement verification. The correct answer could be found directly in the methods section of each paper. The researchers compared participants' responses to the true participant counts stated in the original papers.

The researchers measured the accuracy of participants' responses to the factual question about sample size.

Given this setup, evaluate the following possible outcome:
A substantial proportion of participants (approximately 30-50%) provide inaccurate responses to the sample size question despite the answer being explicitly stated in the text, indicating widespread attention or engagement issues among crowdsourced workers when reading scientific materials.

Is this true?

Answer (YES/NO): NO